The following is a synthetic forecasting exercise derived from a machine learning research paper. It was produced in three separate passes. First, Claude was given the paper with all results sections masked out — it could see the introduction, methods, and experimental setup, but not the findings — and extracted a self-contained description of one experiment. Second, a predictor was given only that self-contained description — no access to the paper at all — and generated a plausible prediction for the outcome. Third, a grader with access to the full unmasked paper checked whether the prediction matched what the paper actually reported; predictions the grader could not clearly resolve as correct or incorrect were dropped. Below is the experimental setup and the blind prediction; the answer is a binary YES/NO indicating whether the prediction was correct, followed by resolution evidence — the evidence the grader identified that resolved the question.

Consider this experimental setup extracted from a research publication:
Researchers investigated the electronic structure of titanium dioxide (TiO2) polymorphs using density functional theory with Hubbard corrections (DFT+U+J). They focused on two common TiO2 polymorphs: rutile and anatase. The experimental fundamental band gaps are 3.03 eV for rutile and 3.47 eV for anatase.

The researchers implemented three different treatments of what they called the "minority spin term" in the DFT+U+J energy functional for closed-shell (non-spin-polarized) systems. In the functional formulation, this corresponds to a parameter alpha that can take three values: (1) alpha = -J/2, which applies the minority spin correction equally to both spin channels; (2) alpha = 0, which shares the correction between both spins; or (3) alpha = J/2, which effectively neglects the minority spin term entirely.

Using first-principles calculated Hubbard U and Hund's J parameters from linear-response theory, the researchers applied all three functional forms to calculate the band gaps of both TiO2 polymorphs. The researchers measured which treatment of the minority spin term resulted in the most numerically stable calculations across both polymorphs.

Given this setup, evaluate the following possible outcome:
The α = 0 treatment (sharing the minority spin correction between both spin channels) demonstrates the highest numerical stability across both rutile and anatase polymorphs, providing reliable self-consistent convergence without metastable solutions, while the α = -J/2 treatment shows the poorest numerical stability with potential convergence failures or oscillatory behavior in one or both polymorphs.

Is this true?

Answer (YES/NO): NO